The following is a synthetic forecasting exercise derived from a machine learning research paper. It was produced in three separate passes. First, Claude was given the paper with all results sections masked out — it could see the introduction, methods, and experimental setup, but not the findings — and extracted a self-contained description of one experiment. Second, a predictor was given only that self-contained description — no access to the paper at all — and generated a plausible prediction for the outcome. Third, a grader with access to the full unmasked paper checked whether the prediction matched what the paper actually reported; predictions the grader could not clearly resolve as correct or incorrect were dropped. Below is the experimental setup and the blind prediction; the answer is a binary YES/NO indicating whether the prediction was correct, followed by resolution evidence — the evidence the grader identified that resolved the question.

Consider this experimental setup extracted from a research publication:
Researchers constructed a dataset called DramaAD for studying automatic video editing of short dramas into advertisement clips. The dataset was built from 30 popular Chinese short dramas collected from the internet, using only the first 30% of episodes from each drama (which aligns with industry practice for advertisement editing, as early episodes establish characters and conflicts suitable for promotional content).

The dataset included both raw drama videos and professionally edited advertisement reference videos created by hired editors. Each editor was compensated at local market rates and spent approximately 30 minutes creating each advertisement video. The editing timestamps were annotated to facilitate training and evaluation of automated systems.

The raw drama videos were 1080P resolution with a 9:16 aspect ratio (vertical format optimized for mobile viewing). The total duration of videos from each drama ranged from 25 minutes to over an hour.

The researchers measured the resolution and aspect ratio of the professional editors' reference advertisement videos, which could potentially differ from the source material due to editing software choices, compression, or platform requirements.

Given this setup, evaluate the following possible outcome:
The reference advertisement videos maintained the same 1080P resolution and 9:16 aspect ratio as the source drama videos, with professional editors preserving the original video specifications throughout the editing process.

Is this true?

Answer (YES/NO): NO